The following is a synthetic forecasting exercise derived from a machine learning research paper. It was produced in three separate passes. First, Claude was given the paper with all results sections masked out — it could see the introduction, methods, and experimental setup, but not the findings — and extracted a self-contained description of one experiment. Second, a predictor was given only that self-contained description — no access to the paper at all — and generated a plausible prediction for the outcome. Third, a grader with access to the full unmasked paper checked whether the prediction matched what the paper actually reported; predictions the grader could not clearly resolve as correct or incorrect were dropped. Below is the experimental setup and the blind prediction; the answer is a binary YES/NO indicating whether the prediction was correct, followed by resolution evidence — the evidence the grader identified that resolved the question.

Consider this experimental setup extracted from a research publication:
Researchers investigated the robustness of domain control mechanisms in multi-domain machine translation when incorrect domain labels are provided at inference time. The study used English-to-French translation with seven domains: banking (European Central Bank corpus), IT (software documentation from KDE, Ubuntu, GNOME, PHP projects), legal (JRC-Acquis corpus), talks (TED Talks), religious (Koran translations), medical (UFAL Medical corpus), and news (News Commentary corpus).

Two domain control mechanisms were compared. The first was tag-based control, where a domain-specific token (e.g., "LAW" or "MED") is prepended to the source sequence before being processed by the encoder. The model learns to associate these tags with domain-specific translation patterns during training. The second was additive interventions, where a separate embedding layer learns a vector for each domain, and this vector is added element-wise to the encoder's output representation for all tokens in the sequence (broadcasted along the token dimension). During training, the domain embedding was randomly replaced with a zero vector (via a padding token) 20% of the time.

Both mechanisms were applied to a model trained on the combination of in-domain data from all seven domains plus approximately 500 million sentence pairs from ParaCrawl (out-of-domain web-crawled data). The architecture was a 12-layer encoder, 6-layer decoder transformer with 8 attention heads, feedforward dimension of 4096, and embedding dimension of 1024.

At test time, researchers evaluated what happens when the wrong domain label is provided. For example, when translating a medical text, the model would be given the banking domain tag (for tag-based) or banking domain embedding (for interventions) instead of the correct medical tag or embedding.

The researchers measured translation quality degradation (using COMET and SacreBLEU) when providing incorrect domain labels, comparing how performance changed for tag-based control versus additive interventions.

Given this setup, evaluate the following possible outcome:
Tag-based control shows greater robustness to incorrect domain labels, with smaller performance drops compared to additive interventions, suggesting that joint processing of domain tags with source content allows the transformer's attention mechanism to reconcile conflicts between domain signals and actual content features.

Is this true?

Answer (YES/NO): NO